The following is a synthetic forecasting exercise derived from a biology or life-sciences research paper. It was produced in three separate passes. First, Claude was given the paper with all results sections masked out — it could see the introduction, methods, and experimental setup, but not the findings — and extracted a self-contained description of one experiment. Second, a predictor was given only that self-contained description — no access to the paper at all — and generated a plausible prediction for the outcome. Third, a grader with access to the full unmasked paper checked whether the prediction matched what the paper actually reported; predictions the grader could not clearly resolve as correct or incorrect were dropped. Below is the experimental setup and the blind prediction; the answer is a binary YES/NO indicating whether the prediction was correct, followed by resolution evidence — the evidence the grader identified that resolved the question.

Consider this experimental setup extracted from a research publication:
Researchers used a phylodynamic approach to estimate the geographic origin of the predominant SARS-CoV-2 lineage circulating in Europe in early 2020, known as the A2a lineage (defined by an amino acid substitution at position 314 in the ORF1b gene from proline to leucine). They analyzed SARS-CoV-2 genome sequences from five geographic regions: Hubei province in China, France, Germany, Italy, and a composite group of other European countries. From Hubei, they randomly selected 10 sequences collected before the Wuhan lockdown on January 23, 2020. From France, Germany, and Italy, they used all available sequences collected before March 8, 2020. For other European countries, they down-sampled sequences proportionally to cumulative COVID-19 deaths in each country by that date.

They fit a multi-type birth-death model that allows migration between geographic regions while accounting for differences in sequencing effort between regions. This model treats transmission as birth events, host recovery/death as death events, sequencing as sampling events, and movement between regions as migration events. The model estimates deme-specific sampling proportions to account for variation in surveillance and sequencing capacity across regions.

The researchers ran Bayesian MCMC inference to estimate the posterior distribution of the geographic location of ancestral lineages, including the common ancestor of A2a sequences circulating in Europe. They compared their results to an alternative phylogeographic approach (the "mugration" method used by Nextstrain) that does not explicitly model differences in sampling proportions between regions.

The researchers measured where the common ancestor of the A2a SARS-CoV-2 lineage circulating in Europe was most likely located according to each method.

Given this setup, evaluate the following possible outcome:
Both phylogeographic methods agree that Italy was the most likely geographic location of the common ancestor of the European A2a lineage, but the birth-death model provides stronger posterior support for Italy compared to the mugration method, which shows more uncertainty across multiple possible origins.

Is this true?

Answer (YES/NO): NO